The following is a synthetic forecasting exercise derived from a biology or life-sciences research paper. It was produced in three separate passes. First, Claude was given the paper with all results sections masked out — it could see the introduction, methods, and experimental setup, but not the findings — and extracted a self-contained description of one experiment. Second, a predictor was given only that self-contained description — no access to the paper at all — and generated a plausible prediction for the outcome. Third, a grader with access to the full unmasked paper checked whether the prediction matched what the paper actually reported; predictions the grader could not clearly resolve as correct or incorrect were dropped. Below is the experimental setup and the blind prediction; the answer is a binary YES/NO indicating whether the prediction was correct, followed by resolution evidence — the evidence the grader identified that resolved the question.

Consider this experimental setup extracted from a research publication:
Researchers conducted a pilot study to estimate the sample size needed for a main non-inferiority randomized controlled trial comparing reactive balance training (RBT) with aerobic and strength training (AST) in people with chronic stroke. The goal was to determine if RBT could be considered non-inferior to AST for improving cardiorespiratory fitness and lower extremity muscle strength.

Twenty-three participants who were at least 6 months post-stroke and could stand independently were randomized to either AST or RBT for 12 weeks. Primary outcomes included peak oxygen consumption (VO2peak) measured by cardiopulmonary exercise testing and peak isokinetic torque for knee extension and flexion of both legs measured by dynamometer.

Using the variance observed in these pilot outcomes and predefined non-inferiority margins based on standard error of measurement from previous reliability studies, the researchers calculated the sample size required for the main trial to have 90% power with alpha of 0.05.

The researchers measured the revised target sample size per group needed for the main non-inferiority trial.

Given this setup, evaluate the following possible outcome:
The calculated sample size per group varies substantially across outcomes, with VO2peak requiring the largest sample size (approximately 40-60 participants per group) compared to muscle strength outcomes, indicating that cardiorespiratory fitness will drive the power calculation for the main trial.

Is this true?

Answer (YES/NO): NO